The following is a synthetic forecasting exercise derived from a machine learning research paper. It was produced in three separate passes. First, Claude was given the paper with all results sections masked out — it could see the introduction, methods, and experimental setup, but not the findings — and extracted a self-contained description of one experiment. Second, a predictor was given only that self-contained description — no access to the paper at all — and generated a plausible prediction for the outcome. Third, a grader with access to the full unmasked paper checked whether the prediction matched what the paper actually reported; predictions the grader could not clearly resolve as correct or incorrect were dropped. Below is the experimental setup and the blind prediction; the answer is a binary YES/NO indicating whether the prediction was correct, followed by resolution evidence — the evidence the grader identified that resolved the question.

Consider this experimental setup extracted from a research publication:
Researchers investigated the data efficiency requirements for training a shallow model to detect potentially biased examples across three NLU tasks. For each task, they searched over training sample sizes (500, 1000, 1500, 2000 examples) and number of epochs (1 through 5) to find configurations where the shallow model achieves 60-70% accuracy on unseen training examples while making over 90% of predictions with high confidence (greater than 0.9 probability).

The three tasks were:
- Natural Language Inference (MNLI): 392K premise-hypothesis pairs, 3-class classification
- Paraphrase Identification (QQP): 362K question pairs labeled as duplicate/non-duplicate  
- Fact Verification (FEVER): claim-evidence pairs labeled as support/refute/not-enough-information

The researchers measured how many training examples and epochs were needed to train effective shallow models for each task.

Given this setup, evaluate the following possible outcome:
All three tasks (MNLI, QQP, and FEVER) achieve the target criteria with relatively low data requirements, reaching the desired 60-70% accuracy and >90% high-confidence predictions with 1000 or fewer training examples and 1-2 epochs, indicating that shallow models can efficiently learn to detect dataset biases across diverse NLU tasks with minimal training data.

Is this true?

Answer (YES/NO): NO